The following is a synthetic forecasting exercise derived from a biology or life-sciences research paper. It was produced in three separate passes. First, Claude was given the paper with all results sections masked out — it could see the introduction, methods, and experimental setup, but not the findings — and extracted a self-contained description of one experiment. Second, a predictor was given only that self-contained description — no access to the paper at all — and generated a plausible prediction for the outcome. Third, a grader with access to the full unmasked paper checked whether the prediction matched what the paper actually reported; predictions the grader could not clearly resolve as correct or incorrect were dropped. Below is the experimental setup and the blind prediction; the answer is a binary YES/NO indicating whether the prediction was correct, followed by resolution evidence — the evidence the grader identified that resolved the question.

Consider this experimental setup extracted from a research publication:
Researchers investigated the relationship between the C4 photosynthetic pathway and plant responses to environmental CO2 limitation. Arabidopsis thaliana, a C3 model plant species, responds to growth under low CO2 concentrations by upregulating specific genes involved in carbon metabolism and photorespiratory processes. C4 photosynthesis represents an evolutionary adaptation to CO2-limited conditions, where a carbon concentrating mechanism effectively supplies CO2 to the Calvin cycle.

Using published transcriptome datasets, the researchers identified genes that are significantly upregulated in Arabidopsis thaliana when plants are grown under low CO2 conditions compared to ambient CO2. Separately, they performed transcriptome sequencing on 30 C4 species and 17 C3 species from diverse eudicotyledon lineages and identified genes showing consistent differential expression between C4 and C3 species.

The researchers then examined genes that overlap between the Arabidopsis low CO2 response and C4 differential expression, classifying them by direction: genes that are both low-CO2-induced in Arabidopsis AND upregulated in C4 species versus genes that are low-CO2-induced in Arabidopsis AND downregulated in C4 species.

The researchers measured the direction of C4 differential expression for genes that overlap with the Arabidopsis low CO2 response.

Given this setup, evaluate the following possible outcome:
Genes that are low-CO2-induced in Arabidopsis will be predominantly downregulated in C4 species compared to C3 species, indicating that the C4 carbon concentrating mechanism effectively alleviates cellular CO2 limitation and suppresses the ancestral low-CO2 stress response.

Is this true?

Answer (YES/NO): NO